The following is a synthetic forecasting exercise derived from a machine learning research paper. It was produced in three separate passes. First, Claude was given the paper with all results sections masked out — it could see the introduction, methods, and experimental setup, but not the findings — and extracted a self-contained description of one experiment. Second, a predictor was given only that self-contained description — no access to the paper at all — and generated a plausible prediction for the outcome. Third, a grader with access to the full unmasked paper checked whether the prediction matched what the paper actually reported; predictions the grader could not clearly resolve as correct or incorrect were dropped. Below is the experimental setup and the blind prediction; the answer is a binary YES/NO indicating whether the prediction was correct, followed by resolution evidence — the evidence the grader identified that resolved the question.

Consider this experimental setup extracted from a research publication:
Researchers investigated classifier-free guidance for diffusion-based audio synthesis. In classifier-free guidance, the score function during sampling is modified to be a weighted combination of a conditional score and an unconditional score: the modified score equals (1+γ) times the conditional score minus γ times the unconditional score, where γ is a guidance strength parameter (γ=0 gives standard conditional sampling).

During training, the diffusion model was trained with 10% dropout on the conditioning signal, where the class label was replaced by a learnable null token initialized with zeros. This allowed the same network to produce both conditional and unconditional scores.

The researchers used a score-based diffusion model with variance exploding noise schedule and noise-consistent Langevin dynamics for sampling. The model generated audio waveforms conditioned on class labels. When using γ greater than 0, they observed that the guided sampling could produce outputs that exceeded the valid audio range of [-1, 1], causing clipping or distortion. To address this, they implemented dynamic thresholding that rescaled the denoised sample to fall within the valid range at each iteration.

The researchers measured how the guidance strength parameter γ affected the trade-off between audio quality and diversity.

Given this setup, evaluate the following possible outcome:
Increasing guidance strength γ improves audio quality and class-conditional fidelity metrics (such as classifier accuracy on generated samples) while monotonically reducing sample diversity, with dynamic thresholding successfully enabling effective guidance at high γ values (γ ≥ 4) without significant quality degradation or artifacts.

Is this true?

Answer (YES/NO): NO